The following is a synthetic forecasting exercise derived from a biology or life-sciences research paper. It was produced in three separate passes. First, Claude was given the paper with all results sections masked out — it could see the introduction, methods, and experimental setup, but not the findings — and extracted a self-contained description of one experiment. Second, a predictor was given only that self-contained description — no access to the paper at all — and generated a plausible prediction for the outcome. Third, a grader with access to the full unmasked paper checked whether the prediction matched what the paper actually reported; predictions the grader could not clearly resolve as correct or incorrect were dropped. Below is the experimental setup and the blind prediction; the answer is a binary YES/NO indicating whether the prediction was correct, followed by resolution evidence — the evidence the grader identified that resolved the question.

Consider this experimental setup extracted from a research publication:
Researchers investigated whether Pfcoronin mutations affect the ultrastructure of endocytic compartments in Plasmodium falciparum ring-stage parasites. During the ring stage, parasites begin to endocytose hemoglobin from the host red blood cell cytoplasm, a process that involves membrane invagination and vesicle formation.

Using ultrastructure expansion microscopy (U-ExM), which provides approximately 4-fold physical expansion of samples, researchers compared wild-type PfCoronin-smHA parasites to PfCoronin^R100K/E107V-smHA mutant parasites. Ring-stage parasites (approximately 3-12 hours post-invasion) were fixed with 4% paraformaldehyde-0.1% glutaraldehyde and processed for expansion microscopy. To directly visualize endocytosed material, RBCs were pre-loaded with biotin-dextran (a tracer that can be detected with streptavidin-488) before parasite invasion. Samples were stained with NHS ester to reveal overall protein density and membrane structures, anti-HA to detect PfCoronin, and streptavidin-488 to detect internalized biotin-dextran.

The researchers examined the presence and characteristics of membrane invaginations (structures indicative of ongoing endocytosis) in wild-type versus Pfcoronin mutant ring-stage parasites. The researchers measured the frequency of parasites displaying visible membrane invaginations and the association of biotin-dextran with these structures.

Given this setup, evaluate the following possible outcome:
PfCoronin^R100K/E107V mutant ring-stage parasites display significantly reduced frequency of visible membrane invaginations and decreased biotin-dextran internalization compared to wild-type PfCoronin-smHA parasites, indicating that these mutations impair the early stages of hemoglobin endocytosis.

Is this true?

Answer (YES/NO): YES